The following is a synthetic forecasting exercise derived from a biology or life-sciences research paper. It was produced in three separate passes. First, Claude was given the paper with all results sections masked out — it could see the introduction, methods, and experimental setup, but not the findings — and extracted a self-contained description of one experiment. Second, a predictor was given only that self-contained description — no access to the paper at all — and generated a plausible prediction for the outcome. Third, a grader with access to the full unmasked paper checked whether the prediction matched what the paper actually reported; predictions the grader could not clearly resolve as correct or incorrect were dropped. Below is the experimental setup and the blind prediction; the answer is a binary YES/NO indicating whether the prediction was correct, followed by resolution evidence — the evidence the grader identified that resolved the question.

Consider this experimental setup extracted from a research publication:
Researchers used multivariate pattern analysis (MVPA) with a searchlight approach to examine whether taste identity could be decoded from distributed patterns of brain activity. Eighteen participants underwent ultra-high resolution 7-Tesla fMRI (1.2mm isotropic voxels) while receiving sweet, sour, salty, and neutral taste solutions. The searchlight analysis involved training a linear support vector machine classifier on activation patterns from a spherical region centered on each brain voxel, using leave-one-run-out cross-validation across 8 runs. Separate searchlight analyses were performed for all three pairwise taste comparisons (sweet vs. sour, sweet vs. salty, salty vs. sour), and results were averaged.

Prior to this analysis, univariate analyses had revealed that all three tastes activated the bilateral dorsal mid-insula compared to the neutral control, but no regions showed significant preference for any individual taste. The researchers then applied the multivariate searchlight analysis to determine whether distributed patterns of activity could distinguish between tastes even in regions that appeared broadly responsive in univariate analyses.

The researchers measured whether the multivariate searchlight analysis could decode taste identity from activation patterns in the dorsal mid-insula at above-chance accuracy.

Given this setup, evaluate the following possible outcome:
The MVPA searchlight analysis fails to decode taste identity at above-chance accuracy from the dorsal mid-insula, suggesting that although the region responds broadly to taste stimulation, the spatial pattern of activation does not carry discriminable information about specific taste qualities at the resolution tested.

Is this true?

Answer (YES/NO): NO